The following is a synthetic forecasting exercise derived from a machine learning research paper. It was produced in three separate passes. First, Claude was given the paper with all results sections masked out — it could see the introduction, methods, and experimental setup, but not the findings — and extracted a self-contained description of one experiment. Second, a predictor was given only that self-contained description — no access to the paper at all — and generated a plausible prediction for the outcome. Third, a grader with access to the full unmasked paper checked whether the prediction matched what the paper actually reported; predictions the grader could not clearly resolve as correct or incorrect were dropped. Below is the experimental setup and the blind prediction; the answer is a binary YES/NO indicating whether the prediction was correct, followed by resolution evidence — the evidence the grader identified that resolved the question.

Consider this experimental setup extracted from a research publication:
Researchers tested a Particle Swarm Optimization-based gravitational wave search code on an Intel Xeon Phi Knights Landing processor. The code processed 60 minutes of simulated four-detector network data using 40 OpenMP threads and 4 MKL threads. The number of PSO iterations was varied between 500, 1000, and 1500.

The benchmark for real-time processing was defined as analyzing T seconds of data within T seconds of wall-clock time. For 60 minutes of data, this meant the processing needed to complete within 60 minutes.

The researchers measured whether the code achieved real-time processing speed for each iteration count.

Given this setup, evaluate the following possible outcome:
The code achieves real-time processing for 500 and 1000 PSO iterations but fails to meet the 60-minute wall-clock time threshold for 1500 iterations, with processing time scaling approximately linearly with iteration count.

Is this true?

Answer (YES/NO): YES